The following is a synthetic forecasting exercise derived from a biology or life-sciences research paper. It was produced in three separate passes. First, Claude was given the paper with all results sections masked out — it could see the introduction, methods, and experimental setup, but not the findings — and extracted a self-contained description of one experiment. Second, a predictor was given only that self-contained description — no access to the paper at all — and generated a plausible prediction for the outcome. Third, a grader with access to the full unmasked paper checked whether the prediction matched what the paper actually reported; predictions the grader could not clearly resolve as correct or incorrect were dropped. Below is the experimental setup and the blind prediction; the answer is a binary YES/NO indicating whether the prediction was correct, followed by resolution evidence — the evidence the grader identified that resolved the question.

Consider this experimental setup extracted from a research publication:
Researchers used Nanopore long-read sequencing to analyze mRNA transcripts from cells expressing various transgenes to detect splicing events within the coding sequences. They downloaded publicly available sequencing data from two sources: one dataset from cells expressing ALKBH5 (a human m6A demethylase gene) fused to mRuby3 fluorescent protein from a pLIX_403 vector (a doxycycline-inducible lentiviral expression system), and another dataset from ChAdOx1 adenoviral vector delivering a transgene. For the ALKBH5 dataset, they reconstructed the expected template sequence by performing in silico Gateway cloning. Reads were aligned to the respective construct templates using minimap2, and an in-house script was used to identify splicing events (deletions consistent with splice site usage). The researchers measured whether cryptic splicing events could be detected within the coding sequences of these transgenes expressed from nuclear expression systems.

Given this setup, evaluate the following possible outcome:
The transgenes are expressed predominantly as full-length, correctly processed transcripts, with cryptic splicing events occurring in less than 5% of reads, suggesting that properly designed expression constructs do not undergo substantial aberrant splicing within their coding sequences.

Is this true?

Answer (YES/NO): NO